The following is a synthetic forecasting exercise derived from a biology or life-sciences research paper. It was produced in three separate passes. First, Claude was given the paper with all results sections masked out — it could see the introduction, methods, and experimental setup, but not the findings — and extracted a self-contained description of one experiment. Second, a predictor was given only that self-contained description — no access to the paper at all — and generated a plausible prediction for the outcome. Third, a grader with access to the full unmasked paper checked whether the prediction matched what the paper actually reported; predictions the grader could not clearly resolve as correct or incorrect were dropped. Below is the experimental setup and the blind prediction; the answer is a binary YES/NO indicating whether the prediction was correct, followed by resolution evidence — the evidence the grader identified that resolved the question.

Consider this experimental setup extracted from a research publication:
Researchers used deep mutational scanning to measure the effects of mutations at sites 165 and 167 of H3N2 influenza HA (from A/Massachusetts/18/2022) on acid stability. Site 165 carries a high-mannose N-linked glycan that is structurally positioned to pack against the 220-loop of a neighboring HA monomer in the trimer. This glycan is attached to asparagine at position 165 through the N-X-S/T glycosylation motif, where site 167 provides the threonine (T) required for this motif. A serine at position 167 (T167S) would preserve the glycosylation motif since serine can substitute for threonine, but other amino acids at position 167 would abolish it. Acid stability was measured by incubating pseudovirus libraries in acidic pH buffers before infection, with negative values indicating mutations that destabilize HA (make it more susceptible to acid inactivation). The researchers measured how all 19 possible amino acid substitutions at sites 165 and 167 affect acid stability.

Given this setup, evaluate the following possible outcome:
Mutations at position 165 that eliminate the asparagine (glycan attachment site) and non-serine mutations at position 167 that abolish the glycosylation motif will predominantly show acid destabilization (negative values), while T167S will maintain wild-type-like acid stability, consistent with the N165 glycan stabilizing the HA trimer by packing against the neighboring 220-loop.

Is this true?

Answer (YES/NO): YES